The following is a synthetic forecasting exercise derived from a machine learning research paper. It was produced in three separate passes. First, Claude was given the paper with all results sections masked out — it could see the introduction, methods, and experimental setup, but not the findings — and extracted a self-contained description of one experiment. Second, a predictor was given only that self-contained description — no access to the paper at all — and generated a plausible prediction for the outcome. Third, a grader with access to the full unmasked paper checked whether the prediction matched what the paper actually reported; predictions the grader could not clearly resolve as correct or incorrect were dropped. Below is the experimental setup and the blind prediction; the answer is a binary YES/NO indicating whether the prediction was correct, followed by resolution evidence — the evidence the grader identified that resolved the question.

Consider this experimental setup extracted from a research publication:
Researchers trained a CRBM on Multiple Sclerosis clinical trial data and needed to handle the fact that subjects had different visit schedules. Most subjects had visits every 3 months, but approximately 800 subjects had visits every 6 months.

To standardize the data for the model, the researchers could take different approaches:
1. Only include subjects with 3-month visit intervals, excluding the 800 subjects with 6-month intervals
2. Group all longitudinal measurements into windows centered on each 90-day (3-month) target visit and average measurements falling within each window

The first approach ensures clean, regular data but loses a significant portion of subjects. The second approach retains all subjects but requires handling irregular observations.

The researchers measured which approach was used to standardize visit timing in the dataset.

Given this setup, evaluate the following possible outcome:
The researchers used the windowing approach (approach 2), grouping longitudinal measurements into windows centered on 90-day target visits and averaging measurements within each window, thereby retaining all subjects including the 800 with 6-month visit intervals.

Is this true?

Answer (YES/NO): YES